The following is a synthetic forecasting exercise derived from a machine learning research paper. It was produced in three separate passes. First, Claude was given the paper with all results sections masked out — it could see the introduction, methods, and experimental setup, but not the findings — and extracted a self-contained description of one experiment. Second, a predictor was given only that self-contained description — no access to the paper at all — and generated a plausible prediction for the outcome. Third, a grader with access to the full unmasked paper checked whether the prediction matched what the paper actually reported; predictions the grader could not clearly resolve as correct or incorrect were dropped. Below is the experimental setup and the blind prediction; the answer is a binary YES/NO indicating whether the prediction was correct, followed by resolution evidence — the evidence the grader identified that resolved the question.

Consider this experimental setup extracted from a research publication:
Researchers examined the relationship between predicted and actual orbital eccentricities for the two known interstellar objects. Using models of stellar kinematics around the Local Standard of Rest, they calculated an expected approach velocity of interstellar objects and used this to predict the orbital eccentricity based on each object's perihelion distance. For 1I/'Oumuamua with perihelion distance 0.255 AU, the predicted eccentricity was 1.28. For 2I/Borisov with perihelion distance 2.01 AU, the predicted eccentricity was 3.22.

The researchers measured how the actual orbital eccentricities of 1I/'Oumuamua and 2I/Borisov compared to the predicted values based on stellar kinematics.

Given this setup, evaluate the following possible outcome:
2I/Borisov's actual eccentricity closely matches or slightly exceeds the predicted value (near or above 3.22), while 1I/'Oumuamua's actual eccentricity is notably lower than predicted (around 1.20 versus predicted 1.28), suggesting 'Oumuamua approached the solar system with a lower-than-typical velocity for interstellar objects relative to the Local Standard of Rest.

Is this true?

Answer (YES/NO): NO